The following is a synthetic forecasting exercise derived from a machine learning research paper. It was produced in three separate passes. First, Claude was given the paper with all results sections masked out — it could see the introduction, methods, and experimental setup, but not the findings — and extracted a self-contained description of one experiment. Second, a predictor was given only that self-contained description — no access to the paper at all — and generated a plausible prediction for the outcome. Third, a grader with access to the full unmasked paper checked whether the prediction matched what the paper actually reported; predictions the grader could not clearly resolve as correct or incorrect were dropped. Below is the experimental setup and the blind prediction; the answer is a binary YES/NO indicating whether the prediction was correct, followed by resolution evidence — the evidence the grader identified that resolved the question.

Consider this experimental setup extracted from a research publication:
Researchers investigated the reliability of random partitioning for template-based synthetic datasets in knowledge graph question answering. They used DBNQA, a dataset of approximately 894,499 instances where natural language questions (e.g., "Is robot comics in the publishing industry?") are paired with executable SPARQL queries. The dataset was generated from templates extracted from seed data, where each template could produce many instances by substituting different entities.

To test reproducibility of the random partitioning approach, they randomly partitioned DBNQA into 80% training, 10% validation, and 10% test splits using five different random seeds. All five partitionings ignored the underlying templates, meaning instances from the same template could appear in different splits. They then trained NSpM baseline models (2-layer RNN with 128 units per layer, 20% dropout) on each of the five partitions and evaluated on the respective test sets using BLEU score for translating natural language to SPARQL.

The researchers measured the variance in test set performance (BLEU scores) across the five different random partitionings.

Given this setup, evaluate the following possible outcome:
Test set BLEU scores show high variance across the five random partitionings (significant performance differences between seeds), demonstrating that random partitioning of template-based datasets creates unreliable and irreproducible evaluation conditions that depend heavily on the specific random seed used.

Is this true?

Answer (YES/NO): NO